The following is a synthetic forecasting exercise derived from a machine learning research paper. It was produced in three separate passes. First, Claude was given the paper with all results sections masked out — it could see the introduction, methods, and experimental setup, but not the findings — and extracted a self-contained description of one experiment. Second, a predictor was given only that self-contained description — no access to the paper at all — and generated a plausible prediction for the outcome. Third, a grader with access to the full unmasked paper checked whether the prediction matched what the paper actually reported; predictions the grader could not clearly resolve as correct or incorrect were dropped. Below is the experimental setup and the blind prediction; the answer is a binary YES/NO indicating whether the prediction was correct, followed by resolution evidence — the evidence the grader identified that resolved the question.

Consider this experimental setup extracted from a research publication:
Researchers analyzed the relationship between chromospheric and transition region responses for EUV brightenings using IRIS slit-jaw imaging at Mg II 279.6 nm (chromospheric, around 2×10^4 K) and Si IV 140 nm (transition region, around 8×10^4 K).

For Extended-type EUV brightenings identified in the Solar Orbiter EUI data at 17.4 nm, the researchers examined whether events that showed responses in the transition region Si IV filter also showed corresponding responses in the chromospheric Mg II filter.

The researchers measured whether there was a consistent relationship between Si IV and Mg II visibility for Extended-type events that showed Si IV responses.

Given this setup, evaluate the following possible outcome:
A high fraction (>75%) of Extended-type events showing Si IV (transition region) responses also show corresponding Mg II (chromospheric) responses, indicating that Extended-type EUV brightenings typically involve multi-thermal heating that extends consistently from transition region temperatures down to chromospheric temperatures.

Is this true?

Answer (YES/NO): NO